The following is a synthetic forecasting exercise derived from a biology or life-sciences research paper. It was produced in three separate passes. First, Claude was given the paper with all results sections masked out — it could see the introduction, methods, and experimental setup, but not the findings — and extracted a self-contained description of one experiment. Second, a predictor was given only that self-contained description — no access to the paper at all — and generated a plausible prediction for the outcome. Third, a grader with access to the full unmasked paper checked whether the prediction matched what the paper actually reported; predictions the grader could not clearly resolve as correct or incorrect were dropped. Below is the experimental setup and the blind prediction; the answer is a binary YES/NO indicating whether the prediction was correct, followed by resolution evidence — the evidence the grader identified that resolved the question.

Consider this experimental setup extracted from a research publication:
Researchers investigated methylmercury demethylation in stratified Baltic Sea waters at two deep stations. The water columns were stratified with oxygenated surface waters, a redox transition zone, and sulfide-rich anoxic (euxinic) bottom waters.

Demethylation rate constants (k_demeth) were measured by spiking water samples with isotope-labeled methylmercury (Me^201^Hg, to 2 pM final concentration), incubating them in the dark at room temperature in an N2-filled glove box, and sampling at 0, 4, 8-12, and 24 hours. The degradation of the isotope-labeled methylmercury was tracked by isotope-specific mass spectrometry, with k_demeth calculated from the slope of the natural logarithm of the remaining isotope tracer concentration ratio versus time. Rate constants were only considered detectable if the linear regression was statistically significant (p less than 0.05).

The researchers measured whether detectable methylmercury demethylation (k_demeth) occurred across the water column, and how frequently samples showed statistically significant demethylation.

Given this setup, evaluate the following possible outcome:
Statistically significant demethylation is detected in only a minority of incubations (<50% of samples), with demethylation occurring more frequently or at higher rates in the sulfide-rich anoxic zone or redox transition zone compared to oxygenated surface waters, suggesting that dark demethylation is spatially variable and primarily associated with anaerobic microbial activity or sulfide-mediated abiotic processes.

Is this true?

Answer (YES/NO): YES